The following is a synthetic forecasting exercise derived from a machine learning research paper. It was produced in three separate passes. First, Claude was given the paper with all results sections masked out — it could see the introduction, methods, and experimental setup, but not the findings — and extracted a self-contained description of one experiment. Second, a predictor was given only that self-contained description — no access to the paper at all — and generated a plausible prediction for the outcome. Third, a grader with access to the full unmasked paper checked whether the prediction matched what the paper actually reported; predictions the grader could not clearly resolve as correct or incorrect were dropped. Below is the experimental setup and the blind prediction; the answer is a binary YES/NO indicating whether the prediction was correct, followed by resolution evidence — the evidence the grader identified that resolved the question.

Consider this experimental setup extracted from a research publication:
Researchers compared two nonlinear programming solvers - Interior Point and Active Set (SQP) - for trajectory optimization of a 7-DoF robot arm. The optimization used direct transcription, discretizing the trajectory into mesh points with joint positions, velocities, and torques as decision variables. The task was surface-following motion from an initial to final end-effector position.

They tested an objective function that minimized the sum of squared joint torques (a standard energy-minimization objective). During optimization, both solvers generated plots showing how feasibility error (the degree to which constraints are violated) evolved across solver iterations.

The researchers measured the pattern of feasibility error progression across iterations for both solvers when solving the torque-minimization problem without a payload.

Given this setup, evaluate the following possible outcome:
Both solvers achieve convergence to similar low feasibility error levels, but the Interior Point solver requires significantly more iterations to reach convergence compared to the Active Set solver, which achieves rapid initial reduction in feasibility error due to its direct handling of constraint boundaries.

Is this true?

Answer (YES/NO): NO